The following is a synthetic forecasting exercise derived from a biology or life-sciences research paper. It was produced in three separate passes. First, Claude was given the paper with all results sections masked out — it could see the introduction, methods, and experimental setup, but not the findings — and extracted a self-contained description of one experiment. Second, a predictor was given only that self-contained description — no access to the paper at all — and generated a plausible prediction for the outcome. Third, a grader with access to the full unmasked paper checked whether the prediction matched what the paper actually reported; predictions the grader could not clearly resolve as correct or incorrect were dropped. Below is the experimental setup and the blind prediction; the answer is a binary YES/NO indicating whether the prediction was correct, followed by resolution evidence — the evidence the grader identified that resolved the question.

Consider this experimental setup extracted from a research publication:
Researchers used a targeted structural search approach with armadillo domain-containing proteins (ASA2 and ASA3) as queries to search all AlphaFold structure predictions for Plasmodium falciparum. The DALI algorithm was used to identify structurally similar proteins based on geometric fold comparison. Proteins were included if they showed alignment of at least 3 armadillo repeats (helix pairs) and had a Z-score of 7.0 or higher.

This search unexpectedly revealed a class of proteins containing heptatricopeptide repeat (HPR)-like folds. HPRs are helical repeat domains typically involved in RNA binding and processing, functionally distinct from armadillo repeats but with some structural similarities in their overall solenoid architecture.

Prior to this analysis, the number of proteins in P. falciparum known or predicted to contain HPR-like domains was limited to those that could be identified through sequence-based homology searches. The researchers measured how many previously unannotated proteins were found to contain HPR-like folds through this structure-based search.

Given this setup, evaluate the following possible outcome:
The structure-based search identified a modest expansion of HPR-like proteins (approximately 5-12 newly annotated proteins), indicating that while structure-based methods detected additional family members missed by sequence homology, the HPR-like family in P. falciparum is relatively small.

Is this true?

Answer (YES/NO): NO